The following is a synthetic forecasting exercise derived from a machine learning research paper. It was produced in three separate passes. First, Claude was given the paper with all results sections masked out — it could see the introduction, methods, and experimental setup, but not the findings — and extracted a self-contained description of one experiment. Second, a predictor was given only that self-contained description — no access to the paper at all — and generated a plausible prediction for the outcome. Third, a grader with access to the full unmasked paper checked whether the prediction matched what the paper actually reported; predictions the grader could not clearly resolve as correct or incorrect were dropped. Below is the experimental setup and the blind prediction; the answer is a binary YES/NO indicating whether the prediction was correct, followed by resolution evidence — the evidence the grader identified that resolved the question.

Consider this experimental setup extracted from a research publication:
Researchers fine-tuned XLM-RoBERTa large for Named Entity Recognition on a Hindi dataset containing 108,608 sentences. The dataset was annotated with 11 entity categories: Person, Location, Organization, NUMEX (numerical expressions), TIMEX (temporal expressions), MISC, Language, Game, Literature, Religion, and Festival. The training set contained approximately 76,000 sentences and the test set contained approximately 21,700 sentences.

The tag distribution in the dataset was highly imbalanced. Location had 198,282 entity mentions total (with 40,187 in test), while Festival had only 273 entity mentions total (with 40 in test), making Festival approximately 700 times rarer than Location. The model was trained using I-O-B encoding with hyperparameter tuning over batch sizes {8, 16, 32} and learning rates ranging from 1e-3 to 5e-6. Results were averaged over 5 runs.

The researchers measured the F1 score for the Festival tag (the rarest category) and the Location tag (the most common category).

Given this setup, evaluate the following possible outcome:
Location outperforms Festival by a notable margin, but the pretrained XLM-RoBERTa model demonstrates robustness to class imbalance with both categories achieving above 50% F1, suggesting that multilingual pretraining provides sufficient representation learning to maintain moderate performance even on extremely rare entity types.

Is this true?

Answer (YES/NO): NO